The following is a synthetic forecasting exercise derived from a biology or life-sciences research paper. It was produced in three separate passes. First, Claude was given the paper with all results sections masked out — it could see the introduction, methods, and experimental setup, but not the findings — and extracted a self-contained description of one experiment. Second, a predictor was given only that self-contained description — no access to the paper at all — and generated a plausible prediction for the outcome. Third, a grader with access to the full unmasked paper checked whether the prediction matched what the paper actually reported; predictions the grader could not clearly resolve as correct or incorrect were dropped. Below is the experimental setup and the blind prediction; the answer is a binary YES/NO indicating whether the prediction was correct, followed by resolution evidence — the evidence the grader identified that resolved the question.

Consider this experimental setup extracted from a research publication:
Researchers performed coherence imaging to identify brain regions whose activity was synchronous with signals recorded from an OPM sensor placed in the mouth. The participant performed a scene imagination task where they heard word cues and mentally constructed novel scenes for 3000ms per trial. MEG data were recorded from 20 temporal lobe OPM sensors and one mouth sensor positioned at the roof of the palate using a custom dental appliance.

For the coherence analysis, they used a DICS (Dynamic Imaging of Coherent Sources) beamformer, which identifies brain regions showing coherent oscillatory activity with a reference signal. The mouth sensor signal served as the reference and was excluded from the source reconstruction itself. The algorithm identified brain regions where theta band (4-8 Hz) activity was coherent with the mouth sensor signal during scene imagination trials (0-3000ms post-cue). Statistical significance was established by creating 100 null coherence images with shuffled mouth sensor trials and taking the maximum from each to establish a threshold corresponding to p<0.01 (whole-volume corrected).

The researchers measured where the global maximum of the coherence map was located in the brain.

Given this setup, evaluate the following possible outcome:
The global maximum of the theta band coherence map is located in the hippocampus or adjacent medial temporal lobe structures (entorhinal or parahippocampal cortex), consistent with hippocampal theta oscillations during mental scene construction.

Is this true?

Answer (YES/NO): YES